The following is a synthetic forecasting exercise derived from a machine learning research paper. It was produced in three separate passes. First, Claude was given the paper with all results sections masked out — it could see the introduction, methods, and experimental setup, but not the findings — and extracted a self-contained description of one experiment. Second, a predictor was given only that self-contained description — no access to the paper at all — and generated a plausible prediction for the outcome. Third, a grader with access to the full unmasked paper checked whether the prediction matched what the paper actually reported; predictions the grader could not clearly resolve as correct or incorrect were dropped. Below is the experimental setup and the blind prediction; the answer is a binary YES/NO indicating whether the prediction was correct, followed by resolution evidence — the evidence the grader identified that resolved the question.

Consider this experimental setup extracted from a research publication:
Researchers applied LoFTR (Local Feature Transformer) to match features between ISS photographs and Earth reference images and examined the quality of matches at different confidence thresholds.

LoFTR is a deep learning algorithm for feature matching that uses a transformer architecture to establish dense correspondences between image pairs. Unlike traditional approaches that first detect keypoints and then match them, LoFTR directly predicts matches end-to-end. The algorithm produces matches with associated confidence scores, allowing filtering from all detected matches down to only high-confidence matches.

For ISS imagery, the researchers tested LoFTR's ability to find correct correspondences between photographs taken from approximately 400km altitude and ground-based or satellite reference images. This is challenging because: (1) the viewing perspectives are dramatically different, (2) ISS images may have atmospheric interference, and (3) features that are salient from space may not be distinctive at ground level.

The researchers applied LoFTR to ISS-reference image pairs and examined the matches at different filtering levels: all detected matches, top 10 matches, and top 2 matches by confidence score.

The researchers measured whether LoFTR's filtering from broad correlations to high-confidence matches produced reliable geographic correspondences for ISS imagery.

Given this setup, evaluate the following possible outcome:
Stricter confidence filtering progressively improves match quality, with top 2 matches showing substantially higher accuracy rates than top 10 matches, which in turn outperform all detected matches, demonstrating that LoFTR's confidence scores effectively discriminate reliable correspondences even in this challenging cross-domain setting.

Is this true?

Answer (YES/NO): NO